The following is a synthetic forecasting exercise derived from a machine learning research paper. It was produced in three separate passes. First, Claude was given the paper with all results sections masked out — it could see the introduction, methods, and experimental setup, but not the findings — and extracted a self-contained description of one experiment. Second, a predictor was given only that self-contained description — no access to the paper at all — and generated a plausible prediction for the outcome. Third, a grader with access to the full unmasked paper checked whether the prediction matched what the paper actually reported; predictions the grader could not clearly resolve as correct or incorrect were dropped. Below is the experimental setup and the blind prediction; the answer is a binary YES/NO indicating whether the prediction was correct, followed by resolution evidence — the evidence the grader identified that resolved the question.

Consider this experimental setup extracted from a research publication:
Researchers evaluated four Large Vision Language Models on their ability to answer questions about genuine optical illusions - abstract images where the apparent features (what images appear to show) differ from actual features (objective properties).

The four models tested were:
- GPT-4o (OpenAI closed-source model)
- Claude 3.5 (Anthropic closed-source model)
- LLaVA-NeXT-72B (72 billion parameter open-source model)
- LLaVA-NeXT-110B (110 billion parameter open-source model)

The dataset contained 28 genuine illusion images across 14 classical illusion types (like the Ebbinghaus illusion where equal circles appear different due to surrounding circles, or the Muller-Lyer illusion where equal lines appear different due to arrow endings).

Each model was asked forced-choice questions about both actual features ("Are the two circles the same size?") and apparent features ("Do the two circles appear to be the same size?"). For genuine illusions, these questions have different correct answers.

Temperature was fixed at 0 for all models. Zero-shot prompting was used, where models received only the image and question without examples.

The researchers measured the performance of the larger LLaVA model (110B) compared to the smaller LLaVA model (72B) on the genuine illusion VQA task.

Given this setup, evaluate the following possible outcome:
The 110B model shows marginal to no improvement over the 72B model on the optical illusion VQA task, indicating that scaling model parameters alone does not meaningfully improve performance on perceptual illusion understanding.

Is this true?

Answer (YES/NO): YES